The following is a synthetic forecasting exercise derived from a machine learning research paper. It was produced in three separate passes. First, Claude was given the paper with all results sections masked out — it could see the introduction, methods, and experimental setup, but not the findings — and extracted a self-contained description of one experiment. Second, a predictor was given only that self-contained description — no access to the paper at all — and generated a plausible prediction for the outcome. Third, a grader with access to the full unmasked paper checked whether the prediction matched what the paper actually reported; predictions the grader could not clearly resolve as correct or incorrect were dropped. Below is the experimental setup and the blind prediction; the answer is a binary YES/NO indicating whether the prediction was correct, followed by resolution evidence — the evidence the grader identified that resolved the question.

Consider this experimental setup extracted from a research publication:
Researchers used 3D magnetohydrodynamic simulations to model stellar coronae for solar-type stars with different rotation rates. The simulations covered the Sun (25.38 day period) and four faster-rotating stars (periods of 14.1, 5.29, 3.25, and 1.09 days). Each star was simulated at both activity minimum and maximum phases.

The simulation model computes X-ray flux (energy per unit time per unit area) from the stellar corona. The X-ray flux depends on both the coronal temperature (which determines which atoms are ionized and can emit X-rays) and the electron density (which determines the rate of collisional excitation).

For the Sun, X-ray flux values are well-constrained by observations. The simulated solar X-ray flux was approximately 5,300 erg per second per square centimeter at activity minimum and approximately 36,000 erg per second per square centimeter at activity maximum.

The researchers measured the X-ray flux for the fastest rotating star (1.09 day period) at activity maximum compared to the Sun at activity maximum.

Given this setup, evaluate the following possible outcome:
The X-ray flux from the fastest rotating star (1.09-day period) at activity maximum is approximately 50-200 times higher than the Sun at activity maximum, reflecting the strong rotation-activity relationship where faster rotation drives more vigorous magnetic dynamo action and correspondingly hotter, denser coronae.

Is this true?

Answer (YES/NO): NO